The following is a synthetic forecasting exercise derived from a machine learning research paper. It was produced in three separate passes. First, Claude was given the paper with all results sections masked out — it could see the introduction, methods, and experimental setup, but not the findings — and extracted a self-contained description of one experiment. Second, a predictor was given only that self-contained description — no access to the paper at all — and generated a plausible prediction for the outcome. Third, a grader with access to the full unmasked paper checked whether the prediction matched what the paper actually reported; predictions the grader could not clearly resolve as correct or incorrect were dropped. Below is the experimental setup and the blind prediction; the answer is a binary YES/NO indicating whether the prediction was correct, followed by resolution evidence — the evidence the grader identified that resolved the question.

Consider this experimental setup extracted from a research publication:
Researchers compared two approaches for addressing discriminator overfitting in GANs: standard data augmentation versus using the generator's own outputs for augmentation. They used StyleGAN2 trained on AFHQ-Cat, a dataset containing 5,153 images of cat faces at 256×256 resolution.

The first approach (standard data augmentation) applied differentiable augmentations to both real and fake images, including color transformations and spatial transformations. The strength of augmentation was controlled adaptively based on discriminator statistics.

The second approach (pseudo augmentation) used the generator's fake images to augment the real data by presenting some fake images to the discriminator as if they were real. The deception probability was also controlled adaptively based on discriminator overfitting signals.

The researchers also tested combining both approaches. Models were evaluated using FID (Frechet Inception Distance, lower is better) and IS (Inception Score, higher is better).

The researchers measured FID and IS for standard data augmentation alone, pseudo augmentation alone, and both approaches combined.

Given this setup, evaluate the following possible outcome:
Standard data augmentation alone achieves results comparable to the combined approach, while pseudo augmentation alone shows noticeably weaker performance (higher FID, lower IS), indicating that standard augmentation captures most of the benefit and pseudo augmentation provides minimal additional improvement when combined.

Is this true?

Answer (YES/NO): NO